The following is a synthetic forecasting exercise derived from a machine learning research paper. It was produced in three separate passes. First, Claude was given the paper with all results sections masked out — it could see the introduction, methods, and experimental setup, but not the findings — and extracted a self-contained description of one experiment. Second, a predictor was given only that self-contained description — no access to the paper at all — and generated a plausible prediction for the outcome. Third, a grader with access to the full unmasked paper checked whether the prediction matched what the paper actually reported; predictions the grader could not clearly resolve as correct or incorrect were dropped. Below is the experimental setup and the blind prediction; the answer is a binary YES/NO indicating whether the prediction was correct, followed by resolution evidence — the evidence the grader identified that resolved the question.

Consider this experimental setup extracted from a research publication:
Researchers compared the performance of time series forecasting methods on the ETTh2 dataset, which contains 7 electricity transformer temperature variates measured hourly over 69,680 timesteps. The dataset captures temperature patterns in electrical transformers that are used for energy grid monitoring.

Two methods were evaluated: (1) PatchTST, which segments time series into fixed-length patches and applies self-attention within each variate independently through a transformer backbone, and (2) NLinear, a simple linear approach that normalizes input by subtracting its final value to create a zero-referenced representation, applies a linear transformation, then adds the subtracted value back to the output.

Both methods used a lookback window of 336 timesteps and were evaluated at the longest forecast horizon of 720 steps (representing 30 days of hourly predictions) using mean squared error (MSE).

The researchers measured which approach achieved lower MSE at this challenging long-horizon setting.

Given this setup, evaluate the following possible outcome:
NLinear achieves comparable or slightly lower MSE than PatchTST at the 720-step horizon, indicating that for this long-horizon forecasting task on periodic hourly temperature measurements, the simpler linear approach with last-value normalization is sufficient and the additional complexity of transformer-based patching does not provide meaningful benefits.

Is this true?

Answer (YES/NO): NO